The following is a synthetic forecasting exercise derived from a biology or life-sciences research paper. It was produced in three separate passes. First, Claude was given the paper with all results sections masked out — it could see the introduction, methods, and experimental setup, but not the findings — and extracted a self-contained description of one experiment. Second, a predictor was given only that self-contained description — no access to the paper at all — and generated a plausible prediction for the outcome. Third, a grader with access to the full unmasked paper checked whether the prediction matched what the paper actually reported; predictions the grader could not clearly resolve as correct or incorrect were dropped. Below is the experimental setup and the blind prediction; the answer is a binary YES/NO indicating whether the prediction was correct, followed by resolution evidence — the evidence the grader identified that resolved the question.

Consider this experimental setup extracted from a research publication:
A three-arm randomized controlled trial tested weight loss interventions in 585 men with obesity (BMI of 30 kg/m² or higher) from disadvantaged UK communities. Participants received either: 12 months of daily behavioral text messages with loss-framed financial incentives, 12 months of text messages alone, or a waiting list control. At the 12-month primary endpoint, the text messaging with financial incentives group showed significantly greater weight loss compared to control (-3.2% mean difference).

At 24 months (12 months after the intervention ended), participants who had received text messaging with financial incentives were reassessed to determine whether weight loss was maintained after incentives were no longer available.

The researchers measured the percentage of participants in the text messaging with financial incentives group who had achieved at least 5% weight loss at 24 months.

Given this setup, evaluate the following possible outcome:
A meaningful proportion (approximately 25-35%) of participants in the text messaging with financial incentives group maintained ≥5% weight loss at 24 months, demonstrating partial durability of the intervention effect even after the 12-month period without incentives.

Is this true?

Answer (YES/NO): NO